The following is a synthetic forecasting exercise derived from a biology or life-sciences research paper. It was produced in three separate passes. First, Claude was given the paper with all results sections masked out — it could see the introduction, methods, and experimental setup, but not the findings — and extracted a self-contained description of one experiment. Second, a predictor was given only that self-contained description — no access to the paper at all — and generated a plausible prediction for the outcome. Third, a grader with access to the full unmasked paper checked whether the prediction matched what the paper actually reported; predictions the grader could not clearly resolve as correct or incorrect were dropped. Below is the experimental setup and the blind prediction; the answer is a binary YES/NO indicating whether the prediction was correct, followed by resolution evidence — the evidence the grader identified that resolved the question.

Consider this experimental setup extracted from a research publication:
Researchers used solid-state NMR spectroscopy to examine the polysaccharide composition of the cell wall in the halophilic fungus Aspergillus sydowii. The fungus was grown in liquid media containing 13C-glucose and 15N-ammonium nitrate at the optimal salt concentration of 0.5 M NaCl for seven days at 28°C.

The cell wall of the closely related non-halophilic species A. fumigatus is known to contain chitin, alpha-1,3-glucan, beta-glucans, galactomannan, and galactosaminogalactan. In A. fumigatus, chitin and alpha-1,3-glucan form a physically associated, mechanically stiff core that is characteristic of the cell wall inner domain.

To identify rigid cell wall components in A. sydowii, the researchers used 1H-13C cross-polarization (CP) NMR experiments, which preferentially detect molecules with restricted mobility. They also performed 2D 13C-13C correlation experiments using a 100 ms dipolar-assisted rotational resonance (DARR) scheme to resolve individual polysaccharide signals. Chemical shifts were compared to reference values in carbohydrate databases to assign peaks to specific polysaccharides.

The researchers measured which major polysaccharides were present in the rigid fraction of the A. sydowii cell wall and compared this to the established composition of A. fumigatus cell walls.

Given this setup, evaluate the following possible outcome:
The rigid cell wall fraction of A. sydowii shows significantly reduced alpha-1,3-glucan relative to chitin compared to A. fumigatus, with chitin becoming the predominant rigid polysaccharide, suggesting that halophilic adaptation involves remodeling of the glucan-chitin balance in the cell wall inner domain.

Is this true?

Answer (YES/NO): NO